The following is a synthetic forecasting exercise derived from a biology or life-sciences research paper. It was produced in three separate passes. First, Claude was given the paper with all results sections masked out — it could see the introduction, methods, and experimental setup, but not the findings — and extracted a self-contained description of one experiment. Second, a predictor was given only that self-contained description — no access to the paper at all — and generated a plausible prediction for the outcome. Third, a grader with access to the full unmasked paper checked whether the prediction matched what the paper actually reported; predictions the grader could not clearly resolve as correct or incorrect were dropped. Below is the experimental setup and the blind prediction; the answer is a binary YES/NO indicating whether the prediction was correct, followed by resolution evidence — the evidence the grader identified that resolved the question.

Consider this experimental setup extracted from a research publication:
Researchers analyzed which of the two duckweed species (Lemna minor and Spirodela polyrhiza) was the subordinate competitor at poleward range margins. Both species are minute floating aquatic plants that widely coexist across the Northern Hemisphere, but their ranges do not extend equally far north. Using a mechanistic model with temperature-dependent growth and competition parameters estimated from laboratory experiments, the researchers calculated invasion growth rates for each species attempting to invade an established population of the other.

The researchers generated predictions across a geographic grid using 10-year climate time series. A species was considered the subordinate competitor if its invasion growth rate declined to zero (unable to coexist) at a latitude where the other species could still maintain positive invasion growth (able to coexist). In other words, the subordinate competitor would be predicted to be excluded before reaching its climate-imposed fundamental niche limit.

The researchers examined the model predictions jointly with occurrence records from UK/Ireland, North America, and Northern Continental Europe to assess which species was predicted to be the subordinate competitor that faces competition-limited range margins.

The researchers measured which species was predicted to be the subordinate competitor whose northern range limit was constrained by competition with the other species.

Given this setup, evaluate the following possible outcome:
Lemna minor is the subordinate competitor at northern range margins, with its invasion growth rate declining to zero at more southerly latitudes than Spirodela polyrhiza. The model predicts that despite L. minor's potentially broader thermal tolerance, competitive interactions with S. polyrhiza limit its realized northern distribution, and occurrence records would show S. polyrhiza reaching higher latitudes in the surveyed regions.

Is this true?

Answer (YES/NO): NO